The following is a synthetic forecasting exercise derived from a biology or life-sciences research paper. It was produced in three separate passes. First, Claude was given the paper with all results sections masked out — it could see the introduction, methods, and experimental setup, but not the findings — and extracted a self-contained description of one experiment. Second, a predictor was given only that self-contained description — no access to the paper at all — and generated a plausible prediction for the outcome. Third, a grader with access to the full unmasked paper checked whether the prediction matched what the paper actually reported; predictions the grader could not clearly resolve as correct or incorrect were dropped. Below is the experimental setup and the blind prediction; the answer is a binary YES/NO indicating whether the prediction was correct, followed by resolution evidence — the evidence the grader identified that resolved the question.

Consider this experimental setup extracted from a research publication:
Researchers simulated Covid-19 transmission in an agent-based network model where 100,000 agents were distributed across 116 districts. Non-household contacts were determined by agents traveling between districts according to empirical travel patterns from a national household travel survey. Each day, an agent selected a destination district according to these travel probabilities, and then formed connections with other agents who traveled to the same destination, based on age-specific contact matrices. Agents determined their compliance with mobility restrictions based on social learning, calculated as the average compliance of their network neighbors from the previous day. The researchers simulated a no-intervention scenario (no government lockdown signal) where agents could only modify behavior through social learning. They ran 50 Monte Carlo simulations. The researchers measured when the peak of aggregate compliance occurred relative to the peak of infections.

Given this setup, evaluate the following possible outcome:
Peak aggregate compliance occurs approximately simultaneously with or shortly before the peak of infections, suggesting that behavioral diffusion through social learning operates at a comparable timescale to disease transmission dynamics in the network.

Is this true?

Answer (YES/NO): NO